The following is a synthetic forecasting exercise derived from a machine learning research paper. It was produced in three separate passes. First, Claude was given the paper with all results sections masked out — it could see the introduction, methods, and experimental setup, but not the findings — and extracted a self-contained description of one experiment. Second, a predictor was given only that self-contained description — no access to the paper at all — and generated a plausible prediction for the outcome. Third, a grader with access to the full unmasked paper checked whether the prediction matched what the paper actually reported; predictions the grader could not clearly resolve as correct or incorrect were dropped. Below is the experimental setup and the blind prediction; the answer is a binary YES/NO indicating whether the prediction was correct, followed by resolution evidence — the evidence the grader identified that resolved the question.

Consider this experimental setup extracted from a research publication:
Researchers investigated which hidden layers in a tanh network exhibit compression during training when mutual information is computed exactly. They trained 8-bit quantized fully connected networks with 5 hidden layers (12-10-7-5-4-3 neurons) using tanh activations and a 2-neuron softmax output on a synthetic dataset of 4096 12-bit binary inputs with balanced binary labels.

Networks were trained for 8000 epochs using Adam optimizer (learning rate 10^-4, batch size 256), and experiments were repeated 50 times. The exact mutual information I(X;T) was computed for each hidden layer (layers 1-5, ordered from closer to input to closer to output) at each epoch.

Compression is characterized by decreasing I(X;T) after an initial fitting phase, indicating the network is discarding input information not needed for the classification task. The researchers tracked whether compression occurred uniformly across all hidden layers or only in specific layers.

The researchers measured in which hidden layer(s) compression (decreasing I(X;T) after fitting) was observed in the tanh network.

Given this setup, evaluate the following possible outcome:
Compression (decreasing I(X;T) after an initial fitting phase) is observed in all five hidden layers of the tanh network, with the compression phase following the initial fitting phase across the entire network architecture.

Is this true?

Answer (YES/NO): NO